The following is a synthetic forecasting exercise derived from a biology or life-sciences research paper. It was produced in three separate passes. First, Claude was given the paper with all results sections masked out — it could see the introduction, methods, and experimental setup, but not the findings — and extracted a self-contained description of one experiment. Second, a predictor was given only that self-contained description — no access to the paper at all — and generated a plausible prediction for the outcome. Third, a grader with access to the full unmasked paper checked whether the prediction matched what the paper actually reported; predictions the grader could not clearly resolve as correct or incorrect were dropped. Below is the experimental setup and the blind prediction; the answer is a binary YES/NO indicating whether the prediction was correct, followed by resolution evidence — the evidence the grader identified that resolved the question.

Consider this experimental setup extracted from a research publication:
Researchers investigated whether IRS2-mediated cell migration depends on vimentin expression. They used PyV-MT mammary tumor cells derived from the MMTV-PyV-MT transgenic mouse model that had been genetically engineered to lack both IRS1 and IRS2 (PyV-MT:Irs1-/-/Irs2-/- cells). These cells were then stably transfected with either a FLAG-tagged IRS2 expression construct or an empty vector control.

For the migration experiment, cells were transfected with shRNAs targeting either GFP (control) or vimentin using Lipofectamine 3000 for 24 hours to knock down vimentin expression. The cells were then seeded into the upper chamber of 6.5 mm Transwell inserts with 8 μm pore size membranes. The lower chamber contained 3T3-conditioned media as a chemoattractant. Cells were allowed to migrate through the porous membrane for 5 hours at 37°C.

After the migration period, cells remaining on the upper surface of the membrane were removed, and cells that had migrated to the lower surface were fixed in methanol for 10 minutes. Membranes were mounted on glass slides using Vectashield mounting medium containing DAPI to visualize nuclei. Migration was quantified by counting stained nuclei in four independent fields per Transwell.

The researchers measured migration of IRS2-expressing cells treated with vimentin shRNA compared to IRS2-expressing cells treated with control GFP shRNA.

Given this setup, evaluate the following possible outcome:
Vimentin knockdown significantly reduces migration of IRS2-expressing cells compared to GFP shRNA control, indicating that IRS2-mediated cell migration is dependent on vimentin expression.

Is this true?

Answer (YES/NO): YES